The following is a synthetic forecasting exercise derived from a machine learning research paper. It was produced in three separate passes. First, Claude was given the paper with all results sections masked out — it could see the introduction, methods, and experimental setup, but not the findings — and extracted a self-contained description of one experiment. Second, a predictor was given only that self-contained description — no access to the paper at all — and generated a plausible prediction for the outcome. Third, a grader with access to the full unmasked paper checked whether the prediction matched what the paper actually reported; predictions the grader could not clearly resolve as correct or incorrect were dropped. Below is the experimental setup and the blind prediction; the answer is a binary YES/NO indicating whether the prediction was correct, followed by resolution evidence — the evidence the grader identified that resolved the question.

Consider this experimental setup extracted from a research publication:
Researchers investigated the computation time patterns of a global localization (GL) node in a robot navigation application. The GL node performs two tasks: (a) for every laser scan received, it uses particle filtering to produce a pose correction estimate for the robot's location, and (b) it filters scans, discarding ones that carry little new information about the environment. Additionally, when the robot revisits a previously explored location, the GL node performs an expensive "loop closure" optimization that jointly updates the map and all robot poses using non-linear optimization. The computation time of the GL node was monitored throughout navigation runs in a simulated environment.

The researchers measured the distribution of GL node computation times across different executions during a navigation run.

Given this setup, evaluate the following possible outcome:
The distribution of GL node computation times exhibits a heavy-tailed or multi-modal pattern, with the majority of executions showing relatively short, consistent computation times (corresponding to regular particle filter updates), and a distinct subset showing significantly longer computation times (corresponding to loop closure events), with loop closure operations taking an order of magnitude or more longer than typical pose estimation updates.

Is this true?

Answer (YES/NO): NO